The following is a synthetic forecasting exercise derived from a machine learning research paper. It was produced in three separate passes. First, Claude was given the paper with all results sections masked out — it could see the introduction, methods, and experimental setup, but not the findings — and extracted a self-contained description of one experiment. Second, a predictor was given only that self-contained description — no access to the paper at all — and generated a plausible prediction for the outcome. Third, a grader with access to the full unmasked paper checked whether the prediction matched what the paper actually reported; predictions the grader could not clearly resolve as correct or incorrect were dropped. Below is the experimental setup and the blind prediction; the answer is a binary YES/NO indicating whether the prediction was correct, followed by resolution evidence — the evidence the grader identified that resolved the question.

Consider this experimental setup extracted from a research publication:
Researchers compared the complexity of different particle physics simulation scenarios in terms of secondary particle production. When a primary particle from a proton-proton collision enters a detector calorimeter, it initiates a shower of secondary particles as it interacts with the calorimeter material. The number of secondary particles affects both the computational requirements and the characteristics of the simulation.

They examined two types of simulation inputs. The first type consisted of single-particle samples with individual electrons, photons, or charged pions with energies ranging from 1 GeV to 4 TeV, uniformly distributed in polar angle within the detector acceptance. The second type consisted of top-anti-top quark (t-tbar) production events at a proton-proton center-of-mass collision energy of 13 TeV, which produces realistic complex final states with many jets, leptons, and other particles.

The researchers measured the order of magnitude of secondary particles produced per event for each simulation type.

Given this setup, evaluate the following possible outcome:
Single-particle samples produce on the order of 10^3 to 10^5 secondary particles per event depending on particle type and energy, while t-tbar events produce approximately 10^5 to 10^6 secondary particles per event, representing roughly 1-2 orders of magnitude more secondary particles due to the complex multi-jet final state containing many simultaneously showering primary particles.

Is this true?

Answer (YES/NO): NO